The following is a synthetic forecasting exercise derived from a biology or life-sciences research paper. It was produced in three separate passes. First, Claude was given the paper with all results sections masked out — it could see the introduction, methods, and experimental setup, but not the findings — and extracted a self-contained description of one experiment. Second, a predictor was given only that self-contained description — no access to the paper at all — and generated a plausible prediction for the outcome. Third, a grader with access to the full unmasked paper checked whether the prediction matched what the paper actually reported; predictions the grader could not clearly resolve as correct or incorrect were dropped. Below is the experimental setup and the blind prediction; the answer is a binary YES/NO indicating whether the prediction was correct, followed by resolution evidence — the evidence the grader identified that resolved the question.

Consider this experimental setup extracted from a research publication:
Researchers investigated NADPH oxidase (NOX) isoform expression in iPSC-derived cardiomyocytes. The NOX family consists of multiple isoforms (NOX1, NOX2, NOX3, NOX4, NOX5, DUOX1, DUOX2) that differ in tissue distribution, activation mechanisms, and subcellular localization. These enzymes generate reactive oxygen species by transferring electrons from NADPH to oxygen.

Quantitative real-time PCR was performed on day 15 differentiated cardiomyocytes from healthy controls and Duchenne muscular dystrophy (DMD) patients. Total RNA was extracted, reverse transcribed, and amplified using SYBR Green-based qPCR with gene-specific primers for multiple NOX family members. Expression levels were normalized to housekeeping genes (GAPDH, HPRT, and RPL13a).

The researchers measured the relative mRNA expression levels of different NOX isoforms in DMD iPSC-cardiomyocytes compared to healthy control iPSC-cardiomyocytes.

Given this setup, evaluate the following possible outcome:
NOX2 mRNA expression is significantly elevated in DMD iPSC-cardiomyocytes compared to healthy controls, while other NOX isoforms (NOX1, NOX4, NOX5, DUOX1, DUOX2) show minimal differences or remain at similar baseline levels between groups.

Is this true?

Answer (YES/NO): NO